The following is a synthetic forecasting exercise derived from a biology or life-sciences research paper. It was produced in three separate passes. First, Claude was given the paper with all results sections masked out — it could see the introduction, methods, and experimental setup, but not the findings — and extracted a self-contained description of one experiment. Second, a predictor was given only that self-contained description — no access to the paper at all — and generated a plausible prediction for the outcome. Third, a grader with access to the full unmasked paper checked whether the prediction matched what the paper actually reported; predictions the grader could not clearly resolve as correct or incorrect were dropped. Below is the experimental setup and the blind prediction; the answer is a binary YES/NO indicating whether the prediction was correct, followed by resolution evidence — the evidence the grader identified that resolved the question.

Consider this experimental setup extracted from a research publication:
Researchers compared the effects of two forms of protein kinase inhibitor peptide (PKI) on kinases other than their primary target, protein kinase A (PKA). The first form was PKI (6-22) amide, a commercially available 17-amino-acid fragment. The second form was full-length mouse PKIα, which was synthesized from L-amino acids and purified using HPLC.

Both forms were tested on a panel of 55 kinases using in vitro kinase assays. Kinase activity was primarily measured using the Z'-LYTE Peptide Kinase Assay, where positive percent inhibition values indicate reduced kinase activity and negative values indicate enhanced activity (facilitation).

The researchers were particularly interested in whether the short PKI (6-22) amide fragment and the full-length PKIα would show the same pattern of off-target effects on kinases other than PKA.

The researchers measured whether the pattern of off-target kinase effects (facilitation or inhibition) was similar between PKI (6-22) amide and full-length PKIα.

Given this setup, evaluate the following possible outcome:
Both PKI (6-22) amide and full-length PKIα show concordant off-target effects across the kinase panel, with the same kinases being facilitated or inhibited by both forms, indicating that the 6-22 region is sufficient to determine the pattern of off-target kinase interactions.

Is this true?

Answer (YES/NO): NO